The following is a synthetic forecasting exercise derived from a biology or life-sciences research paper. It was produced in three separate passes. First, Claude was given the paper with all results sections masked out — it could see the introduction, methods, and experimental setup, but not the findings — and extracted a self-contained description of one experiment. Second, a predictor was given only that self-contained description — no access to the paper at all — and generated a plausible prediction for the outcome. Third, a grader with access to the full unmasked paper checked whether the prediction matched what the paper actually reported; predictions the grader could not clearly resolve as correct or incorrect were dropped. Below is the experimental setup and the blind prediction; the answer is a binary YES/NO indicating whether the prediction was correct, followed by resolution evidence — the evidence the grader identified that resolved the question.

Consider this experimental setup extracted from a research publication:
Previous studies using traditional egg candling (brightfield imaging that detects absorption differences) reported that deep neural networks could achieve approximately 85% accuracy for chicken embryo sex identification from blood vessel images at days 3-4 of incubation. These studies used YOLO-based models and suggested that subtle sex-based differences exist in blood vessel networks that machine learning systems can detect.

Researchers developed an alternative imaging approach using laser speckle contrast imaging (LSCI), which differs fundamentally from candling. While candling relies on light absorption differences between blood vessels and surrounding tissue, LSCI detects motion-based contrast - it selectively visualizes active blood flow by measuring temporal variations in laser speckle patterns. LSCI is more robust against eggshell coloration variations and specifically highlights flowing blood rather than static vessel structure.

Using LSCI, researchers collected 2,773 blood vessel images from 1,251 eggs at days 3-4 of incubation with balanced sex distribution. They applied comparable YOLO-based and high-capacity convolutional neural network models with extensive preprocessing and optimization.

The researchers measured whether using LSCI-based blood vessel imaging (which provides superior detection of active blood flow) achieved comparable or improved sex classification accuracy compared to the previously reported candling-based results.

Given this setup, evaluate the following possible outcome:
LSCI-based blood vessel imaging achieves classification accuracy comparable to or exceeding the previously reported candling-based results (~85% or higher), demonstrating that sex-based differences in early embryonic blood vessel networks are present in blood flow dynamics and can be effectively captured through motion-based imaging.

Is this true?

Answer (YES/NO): NO